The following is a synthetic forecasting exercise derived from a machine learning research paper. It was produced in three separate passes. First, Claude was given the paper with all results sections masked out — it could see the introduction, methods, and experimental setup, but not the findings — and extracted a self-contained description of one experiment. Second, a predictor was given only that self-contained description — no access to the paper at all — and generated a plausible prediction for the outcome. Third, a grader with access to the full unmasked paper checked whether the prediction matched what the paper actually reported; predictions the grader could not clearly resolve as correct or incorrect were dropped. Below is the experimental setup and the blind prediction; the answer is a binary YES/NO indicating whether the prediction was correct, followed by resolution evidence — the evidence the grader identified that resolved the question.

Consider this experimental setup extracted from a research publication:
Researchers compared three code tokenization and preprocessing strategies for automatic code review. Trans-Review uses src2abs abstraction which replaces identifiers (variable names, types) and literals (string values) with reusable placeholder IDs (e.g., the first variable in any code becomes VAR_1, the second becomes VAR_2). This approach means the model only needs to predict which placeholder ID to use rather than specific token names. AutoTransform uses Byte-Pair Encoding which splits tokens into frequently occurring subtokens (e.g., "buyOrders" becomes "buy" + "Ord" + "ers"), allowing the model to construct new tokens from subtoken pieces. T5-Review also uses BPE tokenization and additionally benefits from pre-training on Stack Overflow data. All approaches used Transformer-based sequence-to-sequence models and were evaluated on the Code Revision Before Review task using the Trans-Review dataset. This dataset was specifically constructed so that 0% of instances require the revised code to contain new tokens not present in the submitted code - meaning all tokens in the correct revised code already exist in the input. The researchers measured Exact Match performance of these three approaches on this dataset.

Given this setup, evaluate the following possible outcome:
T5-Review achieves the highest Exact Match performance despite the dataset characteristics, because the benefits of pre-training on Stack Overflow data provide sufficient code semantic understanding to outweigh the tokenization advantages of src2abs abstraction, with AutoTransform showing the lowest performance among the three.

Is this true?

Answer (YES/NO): NO